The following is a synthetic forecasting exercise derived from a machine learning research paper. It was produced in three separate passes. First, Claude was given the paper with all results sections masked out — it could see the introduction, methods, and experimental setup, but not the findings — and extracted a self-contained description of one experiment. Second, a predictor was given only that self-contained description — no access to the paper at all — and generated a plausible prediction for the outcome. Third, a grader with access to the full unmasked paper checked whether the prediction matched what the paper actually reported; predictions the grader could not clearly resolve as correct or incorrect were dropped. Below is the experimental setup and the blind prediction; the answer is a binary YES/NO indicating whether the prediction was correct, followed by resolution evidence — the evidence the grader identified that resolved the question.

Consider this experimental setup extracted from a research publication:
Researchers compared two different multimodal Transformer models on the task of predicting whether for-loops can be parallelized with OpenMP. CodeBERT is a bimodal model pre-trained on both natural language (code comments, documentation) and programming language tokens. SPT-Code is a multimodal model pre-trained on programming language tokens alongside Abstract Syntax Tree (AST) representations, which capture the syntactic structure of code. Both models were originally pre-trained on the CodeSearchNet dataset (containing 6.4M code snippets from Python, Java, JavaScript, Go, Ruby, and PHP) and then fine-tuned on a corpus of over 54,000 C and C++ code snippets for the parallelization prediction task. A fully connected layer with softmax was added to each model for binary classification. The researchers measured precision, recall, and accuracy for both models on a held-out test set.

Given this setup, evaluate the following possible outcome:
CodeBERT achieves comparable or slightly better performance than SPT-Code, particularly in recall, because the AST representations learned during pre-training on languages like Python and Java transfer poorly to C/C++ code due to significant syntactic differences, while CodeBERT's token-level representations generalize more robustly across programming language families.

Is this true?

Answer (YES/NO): NO